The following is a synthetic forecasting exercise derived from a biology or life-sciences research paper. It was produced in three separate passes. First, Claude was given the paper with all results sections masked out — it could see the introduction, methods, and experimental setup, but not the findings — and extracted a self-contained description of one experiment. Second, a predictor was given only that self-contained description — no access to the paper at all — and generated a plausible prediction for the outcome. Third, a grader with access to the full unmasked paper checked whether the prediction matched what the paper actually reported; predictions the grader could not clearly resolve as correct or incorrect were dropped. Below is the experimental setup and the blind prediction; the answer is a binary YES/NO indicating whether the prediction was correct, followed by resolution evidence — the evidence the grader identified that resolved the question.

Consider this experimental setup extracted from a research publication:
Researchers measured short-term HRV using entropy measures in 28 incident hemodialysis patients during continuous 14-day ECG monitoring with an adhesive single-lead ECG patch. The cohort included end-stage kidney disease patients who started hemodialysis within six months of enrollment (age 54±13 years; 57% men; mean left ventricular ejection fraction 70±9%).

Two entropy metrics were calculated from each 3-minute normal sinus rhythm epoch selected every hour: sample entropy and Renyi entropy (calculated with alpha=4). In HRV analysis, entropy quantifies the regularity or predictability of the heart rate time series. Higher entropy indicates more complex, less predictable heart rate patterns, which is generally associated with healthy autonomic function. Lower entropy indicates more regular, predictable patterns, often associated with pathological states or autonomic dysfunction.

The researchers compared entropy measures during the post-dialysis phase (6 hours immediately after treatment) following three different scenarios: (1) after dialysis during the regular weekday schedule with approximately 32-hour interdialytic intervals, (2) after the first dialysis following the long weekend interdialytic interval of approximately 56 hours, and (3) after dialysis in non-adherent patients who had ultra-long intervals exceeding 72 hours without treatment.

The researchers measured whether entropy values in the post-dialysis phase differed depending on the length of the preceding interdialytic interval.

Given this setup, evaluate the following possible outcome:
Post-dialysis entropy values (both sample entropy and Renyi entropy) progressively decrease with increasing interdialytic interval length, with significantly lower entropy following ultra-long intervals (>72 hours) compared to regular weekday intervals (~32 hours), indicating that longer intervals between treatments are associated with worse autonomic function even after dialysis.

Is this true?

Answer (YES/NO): NO